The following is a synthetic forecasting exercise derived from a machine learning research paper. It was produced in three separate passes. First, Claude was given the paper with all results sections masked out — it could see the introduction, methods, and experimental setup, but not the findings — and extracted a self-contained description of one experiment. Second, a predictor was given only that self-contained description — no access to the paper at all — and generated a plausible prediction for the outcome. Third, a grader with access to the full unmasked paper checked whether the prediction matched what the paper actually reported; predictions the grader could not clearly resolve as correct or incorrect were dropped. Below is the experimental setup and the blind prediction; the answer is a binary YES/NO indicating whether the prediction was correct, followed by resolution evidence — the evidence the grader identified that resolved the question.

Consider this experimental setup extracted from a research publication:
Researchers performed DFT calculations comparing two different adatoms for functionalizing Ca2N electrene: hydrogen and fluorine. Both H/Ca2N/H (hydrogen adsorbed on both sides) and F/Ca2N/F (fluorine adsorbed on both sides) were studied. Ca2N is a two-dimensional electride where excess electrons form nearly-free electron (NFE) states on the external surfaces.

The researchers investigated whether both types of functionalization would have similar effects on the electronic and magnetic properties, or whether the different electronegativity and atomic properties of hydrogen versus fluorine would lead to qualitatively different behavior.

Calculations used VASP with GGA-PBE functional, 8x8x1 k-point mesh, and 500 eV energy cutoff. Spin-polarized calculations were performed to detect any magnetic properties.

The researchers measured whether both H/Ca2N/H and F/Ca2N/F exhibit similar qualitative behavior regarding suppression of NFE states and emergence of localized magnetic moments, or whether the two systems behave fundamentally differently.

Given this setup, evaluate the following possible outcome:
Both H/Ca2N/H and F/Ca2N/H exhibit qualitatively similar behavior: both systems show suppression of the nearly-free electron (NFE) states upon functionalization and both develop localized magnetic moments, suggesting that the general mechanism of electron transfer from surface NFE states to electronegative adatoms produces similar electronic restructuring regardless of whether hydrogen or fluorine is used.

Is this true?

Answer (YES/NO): YES